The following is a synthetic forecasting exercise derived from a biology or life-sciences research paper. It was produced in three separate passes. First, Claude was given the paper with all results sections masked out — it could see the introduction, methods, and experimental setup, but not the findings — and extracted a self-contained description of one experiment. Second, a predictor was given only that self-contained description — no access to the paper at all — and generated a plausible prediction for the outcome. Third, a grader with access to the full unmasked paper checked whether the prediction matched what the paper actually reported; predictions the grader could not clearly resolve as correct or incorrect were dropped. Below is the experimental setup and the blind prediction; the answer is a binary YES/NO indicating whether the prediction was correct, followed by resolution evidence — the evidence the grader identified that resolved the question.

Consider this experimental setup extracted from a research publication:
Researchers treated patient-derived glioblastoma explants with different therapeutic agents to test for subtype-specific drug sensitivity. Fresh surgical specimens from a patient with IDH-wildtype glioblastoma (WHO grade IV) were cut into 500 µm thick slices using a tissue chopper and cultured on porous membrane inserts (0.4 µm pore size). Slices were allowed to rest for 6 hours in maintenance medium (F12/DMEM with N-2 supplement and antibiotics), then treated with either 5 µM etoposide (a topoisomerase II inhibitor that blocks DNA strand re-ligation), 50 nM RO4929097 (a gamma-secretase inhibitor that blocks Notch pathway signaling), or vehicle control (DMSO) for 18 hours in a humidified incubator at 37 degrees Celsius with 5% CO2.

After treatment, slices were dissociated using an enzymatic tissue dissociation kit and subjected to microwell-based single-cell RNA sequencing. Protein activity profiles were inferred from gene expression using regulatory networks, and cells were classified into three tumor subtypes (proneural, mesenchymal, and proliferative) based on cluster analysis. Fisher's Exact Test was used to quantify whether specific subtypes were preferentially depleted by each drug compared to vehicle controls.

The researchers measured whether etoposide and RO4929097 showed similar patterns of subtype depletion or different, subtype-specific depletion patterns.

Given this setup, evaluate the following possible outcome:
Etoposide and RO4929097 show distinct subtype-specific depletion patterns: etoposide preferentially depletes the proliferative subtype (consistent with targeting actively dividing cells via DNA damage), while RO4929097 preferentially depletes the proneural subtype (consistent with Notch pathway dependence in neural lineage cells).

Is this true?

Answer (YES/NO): NO